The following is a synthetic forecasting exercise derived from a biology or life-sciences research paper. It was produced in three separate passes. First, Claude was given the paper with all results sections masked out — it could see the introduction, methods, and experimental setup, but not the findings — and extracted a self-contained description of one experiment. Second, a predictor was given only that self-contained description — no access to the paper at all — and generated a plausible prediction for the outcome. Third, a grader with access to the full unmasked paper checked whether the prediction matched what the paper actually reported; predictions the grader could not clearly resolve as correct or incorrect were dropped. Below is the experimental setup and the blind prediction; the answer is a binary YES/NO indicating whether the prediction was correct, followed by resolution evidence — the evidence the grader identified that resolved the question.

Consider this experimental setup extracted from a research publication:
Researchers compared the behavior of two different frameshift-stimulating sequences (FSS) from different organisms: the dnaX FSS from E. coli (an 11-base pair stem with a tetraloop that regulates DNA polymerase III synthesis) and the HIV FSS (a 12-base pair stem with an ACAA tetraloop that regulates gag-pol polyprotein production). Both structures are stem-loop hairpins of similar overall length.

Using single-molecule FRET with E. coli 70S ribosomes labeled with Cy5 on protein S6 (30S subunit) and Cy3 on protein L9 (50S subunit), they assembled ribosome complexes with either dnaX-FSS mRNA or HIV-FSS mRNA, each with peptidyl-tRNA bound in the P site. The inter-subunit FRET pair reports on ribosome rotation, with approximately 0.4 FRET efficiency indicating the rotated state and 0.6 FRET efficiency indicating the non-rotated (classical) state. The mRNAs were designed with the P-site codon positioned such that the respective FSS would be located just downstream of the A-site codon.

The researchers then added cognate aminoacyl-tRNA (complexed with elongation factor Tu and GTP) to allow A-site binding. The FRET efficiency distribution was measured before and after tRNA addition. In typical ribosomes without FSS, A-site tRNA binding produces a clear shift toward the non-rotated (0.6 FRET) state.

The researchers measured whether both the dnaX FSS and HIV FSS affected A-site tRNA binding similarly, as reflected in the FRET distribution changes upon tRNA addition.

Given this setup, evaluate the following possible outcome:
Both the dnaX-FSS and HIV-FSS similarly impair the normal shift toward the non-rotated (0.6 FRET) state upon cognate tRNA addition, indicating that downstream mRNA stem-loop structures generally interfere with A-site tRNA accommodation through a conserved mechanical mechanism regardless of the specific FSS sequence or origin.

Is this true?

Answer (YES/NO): NO